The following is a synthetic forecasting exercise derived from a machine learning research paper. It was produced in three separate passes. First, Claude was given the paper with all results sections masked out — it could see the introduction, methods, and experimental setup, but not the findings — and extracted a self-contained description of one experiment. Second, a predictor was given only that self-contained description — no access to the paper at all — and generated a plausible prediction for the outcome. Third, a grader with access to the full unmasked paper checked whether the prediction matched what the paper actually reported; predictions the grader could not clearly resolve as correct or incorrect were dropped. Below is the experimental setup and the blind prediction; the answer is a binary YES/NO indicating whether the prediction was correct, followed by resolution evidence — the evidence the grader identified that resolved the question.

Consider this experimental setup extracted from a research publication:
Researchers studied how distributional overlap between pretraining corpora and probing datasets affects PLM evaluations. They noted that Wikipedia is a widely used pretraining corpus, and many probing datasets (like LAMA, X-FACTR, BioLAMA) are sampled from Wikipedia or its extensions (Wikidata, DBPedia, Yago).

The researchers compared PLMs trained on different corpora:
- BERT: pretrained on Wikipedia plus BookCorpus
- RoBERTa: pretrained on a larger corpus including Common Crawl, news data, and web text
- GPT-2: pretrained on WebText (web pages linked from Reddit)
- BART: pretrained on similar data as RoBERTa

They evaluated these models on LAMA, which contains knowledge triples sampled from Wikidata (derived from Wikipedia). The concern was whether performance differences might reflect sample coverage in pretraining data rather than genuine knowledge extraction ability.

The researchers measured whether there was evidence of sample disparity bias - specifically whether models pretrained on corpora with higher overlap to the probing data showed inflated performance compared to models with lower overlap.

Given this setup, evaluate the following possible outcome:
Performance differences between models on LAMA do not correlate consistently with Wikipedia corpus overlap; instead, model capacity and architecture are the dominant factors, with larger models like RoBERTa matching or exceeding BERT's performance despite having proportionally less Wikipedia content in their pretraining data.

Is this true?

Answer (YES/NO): NO